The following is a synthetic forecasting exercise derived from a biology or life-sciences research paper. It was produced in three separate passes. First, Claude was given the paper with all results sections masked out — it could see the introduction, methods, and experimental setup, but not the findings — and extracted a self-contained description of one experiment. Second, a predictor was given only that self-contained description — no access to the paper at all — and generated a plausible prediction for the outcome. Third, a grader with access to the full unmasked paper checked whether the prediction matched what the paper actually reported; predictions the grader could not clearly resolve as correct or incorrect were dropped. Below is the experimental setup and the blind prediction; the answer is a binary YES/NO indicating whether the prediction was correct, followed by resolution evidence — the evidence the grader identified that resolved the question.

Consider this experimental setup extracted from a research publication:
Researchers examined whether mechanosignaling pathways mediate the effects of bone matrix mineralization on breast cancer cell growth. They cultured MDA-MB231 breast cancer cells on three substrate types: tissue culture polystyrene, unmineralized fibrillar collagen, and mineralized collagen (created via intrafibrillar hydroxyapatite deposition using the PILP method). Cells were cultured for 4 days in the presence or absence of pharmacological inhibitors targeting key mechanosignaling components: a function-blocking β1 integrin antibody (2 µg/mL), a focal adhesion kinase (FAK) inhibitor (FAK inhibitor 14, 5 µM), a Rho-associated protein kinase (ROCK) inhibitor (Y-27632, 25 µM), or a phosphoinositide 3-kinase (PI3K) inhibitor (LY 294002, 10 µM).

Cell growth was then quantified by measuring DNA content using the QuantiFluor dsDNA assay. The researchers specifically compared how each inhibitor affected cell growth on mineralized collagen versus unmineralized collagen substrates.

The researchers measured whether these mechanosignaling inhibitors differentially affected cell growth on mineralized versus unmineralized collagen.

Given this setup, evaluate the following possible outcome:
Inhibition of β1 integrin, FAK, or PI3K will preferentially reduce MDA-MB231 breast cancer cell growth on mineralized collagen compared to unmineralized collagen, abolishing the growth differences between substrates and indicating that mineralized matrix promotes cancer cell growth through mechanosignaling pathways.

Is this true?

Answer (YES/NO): NO